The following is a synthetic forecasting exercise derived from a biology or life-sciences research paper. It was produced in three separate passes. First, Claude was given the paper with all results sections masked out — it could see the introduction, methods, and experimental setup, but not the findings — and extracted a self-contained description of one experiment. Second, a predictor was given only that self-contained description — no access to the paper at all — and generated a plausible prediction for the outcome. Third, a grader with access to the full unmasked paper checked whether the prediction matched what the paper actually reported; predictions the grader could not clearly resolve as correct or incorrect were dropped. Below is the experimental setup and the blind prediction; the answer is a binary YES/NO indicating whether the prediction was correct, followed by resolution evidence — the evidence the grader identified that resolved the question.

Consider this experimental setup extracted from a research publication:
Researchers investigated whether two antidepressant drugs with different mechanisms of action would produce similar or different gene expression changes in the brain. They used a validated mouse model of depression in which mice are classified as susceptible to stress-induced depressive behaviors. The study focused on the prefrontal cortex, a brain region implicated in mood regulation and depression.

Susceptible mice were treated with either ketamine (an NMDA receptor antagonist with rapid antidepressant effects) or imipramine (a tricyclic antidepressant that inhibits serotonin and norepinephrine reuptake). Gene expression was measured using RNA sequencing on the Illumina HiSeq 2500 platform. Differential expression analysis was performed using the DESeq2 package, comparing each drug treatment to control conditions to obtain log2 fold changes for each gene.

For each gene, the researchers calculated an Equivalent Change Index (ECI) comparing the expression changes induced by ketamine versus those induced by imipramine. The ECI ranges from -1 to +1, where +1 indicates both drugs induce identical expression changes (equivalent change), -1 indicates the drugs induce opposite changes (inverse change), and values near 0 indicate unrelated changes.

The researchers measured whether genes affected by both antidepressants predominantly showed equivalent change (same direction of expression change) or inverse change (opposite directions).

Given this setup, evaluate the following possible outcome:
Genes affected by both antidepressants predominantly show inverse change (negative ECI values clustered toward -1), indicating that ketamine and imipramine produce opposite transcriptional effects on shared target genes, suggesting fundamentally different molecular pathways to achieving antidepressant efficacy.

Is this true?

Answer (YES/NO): NO